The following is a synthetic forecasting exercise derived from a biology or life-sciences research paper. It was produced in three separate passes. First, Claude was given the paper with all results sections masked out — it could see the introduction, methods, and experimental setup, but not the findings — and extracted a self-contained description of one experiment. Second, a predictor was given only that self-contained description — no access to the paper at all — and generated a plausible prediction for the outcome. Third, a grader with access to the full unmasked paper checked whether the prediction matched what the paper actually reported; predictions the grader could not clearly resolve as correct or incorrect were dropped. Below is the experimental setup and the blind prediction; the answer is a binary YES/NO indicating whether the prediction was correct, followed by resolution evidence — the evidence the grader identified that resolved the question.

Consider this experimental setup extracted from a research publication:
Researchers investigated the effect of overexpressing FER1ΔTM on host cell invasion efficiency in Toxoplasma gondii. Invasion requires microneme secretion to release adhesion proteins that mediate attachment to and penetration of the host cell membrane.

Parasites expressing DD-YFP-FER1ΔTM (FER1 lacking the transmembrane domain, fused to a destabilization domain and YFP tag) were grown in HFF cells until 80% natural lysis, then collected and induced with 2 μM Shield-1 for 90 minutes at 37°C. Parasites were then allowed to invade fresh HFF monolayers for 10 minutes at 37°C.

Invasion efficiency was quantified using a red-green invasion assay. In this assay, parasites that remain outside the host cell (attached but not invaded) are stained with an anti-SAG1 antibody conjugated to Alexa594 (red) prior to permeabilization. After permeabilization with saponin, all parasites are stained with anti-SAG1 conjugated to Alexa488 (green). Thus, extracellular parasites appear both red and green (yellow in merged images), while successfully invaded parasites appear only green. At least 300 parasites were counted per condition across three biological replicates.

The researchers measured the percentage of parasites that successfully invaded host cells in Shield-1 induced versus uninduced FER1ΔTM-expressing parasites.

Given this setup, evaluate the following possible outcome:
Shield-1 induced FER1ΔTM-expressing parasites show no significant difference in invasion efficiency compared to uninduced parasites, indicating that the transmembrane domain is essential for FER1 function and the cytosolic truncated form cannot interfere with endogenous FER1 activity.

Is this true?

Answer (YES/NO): NO